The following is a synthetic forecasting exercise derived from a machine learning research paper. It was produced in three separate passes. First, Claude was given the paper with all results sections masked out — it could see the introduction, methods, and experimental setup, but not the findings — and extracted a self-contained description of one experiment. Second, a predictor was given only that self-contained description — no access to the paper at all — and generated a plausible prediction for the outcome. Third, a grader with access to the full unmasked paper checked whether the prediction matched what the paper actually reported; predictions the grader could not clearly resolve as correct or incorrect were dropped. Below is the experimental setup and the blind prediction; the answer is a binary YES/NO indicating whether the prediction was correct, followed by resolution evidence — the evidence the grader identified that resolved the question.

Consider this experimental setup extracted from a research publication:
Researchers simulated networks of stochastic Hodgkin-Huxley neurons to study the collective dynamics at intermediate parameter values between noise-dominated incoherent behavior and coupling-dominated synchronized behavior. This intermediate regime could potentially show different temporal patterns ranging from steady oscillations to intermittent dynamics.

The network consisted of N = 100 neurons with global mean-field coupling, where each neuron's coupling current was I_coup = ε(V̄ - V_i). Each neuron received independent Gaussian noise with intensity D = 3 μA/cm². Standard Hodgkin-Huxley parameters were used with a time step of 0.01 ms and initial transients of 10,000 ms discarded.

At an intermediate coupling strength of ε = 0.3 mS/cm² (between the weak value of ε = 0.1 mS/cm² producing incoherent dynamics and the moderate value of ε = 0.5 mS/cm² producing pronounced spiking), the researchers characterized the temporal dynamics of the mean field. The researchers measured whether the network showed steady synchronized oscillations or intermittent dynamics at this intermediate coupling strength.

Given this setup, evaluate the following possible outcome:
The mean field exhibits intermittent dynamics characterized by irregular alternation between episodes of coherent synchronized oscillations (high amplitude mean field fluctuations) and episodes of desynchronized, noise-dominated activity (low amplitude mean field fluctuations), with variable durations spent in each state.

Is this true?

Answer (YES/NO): NO